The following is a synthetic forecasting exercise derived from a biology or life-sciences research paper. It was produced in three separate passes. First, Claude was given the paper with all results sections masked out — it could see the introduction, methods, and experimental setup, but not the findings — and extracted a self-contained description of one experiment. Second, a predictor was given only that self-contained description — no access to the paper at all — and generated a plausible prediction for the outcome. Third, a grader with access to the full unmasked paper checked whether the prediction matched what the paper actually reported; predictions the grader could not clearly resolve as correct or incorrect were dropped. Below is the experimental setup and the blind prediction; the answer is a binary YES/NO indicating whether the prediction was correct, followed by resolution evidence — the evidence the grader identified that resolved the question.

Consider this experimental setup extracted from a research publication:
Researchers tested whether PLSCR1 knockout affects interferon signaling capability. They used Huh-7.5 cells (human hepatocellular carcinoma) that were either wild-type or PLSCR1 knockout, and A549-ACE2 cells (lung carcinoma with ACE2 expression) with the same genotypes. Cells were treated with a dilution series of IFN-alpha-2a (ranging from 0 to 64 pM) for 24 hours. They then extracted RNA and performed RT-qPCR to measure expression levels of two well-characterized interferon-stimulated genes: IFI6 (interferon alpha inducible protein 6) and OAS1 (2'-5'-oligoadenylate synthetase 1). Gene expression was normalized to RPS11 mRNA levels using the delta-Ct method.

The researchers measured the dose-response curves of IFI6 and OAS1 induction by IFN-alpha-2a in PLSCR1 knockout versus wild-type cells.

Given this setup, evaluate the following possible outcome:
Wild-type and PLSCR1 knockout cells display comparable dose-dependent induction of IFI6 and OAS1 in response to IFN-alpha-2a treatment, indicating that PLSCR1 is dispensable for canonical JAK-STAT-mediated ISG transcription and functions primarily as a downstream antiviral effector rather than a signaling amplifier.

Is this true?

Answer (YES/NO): YES